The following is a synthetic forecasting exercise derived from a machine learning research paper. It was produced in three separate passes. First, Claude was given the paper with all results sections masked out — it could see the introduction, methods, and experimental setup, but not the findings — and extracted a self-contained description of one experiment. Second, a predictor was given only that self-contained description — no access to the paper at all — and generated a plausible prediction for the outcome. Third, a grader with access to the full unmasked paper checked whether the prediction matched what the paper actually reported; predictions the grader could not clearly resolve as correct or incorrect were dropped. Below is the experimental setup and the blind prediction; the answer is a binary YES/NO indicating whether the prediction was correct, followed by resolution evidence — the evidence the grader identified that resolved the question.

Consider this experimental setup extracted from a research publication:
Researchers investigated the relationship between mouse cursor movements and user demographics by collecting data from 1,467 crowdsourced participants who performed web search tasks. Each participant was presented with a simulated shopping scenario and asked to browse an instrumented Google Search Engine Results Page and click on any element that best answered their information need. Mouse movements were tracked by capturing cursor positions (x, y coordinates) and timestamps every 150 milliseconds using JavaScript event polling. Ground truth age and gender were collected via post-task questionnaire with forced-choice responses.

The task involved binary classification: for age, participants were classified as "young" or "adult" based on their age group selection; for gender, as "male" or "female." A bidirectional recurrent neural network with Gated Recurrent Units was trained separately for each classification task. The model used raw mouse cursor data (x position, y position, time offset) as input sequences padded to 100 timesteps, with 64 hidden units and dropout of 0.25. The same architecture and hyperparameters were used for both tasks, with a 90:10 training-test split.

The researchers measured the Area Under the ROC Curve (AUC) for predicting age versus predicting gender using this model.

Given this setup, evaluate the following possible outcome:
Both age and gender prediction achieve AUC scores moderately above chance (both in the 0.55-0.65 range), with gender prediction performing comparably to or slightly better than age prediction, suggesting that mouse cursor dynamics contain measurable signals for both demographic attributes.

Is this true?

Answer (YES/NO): NO